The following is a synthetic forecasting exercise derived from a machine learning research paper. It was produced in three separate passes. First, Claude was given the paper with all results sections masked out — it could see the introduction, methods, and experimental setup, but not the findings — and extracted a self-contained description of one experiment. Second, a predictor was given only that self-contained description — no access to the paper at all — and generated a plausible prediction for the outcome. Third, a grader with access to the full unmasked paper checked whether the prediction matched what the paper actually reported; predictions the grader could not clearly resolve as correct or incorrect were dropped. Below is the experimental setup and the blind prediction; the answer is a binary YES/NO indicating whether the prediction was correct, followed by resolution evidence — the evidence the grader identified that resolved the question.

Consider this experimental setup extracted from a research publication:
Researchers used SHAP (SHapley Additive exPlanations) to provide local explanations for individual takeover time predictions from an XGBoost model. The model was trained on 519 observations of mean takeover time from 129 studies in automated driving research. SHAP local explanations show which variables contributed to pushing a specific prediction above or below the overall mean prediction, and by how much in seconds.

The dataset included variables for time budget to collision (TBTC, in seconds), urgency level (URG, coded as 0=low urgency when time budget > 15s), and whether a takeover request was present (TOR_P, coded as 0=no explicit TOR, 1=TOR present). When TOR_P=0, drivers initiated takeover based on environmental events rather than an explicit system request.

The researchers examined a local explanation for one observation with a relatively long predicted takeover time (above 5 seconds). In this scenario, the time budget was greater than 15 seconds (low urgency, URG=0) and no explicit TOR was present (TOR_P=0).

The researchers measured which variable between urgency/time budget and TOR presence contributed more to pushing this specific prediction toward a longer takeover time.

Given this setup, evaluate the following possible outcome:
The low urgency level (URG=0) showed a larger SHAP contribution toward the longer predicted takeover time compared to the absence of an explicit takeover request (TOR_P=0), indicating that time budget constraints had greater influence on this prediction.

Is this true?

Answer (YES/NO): YES